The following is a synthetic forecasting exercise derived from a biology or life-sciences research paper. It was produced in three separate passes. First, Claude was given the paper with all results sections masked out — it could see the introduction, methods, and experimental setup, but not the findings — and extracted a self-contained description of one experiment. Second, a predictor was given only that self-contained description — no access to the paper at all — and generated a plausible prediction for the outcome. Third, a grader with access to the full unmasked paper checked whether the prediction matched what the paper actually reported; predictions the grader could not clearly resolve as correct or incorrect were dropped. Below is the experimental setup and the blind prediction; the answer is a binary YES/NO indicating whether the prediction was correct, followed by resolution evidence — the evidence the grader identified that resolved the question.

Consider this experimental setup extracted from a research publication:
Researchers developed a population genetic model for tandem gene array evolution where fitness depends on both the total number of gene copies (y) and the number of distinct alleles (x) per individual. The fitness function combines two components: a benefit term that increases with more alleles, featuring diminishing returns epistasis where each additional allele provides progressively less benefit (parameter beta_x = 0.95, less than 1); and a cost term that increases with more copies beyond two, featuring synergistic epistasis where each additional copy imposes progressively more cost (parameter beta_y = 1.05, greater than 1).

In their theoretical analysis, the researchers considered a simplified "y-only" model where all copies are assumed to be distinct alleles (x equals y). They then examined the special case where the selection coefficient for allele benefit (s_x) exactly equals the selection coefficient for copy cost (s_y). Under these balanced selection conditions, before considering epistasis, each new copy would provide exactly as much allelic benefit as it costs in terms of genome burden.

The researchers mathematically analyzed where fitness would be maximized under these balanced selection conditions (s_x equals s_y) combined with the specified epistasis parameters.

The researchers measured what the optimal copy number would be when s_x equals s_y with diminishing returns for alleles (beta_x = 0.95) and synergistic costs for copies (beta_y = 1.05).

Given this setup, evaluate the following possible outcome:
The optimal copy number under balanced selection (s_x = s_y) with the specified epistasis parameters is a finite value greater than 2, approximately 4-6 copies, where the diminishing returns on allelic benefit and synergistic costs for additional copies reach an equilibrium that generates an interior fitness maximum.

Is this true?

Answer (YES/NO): NO